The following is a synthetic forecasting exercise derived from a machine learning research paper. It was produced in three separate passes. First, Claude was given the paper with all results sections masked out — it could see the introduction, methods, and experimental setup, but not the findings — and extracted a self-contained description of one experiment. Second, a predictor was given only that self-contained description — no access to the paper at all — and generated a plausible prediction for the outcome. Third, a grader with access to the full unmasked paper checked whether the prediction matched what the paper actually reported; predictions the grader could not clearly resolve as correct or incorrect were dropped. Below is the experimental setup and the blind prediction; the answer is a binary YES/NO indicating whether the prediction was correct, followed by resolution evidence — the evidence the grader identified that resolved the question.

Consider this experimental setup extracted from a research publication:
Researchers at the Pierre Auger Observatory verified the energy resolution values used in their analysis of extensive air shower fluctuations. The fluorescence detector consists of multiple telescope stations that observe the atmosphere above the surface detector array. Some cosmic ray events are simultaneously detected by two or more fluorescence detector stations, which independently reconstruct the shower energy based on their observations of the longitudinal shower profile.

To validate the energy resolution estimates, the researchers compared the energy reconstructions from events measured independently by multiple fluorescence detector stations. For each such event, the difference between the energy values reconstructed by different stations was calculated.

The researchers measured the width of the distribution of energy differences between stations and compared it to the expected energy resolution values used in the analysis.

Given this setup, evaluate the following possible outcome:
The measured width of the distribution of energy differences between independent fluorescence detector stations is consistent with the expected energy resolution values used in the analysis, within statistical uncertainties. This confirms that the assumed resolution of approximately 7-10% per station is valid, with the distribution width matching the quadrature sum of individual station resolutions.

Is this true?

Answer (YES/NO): YES